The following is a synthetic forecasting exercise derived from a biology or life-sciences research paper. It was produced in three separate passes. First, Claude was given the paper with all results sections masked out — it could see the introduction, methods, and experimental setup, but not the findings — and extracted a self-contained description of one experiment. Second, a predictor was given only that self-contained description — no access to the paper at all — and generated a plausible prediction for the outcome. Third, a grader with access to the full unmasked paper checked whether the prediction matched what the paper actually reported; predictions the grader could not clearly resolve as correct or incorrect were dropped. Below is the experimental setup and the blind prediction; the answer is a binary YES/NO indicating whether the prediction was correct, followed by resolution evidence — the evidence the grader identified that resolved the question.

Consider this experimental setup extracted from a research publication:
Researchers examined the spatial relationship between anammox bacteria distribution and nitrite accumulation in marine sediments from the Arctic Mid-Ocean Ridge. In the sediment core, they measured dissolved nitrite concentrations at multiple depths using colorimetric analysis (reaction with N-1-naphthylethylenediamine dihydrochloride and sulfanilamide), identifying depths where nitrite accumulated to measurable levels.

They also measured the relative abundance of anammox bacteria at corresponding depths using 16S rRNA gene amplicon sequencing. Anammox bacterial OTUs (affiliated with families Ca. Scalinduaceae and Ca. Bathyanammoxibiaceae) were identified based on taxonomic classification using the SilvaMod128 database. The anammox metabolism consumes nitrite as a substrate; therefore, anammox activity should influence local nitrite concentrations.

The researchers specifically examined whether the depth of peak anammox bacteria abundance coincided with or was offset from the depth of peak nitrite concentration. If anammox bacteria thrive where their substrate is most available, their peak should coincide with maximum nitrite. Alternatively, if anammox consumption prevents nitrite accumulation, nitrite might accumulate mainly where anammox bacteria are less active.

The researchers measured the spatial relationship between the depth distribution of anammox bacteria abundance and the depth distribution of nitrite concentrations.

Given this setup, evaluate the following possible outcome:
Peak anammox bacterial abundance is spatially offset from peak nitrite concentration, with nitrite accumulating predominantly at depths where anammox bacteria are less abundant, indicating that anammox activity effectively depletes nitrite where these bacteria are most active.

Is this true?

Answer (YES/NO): YES